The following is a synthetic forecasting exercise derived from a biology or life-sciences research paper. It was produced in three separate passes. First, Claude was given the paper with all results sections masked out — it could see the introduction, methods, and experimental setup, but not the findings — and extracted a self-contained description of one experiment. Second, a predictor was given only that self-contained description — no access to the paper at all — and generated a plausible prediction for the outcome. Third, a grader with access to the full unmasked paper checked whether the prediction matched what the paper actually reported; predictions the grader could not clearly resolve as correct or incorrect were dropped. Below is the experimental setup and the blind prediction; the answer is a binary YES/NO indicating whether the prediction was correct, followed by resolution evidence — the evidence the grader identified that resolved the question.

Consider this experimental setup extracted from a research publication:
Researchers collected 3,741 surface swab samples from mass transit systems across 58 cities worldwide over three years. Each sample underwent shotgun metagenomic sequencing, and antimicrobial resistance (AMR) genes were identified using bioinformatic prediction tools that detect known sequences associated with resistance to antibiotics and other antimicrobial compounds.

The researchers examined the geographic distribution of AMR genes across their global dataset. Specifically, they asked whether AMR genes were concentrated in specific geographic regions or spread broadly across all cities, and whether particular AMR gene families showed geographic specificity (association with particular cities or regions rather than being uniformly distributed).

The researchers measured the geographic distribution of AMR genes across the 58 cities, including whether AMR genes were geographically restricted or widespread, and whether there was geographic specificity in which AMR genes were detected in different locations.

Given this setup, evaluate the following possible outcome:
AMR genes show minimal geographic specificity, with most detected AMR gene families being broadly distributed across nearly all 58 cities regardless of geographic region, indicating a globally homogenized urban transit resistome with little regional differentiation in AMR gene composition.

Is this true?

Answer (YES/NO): NO